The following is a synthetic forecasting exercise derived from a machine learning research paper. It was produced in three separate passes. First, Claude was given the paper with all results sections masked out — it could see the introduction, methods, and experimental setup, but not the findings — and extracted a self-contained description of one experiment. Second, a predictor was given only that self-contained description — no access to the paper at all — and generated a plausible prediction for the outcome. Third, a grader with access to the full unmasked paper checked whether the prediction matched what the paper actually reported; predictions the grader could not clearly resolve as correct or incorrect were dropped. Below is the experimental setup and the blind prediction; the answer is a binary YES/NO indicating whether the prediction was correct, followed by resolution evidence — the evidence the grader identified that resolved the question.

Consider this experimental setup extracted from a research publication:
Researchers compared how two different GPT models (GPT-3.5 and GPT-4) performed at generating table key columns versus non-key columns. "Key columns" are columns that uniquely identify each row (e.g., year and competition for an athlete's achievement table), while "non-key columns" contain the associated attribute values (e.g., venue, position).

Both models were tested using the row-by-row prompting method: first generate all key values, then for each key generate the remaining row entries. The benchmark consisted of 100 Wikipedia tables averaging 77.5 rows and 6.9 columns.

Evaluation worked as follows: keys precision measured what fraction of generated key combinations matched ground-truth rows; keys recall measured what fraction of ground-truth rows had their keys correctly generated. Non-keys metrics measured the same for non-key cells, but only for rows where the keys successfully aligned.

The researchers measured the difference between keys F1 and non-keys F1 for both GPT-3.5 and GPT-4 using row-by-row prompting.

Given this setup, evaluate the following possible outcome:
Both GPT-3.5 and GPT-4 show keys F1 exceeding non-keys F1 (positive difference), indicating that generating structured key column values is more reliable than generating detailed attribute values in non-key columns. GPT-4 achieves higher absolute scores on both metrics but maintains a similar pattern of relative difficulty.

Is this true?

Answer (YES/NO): YES